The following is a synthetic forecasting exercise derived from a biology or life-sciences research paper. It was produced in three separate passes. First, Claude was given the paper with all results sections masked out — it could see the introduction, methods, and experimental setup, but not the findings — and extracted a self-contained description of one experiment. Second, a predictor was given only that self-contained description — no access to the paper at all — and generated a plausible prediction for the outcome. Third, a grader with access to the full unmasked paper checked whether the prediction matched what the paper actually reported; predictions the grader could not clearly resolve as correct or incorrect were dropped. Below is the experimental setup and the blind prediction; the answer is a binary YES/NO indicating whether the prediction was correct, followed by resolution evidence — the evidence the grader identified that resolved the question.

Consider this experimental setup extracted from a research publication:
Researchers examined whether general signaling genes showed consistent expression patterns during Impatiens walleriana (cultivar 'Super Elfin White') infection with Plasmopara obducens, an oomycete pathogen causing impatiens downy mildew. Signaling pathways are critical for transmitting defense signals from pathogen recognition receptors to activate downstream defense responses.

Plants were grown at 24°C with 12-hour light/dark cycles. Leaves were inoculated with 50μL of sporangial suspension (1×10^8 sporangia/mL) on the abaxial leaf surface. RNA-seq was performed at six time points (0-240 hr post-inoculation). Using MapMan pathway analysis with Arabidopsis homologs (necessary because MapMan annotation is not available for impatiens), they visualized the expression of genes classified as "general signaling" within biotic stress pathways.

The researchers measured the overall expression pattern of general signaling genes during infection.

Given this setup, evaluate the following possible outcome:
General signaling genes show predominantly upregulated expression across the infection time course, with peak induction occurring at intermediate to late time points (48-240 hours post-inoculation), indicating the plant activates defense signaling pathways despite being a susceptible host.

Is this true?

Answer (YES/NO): NO